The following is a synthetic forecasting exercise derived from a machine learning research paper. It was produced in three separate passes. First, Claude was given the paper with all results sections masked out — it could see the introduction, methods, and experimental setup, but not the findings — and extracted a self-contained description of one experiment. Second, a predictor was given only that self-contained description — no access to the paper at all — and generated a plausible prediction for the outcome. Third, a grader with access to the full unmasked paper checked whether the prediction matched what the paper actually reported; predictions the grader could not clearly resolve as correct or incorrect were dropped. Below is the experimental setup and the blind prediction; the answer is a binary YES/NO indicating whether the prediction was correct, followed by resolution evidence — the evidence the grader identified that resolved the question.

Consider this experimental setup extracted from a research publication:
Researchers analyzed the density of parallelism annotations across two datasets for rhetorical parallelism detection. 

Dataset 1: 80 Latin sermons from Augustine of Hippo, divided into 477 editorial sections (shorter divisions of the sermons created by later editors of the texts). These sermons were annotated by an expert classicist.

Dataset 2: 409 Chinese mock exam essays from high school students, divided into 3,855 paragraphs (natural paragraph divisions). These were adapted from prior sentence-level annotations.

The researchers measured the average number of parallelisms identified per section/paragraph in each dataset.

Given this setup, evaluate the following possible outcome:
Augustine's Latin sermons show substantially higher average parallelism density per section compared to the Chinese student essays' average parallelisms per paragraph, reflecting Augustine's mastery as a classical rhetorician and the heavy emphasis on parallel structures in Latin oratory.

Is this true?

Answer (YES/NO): YES